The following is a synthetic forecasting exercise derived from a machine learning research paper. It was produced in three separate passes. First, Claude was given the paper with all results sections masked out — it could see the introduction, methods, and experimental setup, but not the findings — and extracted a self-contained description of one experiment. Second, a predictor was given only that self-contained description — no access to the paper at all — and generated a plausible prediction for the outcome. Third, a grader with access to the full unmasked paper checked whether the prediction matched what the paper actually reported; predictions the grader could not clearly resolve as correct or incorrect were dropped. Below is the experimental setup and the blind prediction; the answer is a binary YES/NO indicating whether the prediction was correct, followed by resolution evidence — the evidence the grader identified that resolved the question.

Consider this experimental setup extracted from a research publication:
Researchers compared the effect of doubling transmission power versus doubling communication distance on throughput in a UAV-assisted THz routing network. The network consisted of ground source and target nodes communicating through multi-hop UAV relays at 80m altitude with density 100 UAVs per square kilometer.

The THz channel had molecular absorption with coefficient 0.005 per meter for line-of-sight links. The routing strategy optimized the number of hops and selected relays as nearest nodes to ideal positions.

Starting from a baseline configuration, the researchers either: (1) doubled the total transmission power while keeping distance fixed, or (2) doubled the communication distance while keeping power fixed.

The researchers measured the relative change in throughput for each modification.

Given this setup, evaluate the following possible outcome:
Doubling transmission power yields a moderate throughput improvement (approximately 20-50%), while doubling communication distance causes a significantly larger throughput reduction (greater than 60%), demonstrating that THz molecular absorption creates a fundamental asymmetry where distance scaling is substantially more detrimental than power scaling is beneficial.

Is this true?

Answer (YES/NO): YES